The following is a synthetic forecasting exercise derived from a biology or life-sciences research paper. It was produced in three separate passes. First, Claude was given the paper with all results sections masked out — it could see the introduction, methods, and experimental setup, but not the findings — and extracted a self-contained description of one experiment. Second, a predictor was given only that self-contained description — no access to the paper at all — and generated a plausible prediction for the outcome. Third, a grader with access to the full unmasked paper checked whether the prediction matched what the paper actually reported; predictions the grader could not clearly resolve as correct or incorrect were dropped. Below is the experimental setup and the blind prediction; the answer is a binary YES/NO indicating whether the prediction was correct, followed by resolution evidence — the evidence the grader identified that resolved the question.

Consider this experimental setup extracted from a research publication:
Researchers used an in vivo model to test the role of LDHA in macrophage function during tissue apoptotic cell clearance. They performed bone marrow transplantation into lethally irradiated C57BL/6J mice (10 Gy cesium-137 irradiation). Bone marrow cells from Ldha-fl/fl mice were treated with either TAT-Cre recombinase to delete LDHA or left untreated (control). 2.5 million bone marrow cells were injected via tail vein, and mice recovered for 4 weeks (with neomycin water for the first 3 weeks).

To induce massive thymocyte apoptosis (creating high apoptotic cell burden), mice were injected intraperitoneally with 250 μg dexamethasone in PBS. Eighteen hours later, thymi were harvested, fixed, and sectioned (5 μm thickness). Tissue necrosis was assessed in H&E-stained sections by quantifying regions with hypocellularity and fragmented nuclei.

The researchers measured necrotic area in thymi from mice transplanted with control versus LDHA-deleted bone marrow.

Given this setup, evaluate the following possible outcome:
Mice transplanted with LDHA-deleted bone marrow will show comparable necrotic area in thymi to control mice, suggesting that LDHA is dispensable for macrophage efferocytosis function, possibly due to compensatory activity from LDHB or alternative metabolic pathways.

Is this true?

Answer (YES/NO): NO